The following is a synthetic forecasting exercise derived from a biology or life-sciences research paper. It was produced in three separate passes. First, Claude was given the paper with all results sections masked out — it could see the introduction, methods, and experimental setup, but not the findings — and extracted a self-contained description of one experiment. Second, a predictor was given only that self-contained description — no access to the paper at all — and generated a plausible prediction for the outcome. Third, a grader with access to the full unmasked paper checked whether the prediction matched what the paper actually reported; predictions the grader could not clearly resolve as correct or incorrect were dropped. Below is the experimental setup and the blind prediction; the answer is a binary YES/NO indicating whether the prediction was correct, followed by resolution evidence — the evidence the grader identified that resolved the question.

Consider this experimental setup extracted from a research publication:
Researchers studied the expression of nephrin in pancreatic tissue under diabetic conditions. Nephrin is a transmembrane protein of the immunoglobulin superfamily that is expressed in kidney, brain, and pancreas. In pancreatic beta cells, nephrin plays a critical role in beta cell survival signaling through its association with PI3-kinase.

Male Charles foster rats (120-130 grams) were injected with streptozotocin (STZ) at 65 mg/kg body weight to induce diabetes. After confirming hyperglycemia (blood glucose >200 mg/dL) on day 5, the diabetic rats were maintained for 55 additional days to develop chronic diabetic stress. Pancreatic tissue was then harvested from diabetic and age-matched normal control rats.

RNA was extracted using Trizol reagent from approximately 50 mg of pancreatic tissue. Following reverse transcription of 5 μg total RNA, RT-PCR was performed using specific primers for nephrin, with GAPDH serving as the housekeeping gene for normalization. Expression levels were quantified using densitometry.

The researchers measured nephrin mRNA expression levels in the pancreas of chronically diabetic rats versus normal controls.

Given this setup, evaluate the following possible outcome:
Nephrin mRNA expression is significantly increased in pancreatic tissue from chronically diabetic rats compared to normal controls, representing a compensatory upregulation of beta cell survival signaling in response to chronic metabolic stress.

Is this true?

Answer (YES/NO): NO